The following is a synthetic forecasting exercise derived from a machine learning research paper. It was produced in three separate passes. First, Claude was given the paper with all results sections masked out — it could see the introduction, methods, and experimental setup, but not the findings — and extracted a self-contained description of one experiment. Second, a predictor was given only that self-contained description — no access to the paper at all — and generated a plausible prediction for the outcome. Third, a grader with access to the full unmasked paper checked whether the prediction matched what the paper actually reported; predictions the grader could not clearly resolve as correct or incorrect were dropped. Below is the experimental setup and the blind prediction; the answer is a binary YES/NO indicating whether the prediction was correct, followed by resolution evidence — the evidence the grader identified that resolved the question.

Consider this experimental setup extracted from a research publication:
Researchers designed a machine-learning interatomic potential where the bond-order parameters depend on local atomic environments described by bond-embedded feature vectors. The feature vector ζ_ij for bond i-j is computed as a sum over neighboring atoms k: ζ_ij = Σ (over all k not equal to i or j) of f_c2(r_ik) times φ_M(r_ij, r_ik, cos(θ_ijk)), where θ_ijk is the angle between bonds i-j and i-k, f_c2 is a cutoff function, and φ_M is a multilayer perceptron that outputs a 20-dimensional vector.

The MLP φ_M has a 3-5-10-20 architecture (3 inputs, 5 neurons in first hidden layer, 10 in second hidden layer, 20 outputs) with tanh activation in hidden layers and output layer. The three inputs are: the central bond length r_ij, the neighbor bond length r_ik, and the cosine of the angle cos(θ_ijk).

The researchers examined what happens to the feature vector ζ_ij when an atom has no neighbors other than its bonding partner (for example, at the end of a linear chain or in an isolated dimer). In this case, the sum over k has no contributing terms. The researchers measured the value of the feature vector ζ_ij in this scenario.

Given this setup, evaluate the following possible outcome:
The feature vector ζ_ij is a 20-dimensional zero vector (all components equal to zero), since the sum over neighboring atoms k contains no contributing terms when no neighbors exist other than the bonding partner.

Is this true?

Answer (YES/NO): YES